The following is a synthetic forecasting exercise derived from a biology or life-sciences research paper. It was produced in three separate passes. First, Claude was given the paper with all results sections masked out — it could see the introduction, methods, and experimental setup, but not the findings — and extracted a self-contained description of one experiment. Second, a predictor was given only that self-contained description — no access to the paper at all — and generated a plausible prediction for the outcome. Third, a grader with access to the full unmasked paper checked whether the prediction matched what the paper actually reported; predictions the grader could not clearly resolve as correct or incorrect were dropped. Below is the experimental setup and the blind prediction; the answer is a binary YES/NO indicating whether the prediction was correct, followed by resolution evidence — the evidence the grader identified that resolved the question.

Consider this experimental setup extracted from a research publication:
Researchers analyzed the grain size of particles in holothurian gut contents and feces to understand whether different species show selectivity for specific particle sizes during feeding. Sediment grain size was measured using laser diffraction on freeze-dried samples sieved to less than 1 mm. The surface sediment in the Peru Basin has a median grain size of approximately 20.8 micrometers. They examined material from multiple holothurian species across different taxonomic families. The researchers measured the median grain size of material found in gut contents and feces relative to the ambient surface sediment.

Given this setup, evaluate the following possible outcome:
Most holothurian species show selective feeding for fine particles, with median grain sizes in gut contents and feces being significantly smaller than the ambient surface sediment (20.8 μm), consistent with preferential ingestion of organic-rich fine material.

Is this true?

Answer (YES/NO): YES